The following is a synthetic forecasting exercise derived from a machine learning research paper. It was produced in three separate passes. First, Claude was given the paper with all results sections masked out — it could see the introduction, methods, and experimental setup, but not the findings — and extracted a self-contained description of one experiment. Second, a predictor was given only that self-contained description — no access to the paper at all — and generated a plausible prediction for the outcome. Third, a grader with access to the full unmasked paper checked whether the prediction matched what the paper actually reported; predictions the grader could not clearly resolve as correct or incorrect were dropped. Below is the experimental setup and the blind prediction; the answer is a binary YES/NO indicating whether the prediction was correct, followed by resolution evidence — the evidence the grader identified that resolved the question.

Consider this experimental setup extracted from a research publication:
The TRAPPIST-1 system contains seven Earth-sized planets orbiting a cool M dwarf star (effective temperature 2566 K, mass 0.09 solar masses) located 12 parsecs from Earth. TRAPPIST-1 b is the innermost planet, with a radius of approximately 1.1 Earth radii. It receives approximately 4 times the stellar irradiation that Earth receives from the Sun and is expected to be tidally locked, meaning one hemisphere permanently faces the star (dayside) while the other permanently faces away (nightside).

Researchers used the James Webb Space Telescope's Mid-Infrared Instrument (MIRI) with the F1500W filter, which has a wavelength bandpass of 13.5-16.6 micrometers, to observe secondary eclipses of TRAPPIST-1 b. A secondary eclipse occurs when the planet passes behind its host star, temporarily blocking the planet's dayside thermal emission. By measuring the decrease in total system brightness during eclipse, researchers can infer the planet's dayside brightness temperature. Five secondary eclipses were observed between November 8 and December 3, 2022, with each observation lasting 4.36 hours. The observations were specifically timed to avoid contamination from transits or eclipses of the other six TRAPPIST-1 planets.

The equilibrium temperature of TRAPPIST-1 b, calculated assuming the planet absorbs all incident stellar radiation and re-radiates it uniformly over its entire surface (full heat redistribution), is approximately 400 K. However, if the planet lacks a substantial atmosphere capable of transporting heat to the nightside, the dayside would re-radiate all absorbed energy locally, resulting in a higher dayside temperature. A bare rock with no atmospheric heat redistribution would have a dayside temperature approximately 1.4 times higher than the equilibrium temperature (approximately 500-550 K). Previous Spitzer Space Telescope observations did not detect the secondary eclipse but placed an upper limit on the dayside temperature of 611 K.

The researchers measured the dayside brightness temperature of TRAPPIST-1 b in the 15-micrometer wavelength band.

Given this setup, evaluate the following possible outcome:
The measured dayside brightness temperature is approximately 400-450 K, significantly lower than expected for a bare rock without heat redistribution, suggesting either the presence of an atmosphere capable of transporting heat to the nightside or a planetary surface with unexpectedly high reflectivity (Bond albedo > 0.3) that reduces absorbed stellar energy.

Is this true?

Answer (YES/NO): NO